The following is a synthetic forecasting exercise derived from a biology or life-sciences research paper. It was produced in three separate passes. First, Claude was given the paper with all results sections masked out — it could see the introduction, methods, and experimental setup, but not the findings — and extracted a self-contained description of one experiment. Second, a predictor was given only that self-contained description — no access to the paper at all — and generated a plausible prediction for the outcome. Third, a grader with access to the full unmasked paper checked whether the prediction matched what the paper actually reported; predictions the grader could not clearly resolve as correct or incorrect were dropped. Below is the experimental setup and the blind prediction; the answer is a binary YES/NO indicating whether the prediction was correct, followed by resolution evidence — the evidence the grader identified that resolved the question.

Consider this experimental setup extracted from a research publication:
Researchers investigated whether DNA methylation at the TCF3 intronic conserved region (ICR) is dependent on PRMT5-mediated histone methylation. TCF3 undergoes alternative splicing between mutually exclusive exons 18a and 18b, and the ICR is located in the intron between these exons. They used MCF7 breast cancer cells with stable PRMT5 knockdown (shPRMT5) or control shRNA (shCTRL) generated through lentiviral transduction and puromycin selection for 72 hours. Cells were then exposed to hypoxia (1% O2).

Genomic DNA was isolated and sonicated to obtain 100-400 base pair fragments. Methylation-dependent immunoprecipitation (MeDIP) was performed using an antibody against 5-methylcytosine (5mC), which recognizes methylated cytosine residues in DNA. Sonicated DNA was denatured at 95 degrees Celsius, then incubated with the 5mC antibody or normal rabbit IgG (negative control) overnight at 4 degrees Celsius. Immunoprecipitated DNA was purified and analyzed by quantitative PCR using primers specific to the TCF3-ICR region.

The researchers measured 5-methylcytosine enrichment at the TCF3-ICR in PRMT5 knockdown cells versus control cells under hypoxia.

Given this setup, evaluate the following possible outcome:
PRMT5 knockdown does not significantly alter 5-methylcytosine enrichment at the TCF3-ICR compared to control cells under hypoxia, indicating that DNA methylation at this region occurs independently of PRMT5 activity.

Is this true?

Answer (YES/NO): NO